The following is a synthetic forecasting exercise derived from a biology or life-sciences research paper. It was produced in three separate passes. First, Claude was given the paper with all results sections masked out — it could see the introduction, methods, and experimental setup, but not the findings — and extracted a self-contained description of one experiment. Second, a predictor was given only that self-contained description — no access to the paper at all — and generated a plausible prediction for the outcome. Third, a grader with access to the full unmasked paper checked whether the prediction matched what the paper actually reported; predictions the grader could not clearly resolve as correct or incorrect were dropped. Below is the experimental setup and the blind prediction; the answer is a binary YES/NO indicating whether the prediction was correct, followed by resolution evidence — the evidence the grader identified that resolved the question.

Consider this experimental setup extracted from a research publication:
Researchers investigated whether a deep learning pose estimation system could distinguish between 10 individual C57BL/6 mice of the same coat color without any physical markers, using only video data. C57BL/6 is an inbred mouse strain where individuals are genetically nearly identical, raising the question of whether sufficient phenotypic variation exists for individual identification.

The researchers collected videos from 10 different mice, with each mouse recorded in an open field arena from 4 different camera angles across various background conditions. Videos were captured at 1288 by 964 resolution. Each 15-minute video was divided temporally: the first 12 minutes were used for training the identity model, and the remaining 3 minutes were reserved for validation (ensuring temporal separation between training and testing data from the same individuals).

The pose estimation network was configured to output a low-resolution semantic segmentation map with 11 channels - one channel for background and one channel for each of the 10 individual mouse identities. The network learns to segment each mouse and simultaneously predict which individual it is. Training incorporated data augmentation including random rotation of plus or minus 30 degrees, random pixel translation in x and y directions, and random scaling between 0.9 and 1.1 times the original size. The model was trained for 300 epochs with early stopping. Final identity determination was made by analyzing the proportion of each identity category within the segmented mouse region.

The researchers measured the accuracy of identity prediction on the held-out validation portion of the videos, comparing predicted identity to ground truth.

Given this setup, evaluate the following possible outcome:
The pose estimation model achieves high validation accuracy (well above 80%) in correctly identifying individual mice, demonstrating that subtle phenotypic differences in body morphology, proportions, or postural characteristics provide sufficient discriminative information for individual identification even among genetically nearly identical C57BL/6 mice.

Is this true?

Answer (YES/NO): YES